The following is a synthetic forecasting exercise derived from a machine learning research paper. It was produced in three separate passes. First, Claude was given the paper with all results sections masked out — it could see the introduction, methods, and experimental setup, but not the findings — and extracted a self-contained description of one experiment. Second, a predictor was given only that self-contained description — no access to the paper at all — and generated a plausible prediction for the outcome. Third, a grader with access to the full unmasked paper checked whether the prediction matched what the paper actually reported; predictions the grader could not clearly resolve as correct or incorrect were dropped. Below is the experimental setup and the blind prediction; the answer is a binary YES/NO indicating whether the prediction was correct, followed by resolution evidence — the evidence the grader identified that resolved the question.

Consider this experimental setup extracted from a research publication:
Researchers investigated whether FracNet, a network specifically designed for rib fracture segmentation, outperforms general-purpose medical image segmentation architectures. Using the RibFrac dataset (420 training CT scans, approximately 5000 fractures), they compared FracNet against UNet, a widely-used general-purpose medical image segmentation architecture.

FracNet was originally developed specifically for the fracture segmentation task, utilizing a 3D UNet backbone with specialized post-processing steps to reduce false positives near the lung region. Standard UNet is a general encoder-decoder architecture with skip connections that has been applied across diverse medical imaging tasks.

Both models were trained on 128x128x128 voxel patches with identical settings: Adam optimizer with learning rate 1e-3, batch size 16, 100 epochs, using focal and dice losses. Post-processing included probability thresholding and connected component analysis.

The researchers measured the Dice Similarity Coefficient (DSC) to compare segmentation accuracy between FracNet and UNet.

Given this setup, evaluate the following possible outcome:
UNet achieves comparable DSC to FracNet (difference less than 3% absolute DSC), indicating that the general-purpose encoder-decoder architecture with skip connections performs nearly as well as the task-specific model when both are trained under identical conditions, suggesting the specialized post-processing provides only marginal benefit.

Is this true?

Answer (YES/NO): NO